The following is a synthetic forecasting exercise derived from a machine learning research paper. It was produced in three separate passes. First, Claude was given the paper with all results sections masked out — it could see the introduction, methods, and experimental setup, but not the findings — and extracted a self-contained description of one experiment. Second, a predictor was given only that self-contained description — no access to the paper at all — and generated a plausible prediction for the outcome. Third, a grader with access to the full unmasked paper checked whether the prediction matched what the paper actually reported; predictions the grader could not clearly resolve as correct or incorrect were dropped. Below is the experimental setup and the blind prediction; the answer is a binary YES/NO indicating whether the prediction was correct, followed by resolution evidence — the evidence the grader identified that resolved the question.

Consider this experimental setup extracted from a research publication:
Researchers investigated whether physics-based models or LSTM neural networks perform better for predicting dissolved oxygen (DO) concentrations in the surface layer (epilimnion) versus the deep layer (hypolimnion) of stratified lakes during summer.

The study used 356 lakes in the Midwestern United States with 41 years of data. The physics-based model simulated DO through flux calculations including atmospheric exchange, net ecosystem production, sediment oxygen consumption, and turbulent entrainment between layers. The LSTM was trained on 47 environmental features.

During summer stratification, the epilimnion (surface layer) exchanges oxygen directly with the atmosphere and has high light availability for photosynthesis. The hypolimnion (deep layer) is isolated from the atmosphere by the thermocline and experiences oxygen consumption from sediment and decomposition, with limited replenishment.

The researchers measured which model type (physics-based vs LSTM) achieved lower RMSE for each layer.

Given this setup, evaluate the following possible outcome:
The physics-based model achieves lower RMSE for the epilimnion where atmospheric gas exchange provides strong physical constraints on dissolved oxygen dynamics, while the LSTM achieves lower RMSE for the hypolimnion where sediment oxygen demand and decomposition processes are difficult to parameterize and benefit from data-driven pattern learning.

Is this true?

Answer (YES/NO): NO